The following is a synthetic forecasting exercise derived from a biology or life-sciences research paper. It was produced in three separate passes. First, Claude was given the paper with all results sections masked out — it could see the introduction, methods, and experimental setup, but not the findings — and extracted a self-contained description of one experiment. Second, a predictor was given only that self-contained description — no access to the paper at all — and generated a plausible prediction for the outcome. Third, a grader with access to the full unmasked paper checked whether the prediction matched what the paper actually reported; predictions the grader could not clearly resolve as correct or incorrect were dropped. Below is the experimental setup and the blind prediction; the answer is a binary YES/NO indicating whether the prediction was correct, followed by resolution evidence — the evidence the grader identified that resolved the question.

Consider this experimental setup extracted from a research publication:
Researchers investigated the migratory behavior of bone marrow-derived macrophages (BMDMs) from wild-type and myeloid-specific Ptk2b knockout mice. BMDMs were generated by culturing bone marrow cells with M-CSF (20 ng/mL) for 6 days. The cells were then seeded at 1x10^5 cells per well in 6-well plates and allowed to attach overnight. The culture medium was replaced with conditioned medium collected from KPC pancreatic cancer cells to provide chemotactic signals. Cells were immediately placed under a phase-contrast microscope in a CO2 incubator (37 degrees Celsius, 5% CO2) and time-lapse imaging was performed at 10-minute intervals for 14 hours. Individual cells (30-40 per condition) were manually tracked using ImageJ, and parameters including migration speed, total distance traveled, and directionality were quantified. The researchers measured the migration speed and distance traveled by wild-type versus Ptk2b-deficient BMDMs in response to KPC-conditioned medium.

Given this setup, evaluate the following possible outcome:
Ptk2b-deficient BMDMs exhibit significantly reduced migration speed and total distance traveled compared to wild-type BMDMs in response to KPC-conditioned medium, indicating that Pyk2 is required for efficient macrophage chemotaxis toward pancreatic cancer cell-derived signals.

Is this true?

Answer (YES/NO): YES